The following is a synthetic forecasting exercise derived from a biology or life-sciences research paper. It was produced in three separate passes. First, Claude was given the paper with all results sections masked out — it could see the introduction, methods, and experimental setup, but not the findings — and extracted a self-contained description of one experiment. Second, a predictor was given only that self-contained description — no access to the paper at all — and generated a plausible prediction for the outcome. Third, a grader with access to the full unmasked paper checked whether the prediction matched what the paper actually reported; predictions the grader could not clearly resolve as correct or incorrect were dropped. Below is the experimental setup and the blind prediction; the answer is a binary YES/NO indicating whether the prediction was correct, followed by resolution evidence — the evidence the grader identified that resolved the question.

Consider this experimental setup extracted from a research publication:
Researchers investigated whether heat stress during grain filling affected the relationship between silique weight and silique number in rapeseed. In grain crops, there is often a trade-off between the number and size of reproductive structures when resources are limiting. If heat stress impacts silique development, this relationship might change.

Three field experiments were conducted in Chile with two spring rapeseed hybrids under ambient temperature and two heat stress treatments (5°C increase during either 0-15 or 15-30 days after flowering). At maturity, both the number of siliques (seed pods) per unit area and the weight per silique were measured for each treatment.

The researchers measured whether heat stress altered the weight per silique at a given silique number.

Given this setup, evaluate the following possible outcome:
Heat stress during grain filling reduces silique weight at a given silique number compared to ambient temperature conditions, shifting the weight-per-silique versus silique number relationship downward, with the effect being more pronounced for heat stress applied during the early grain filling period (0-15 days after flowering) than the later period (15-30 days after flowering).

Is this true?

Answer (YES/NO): NO